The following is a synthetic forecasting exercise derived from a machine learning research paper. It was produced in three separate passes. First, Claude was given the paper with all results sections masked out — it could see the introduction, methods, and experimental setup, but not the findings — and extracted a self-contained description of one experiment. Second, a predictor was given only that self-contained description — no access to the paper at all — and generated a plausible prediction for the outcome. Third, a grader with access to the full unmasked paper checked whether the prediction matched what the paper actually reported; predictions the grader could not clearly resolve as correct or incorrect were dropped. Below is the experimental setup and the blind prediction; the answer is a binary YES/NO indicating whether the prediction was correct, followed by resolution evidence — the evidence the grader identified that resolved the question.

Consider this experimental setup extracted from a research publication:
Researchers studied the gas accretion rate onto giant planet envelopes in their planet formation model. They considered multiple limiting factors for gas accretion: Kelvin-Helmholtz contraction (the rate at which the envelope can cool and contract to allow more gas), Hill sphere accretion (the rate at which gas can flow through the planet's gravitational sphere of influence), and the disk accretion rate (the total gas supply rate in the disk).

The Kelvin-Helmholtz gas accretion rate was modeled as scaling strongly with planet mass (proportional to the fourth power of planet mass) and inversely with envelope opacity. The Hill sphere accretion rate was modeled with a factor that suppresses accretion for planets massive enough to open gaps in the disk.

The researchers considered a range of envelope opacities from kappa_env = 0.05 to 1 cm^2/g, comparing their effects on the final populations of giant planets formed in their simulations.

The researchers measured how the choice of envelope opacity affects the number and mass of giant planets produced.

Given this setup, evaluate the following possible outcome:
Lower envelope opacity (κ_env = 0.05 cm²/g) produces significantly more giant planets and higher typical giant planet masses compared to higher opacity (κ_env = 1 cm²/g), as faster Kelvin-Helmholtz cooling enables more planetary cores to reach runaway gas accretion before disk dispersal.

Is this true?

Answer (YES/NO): YES